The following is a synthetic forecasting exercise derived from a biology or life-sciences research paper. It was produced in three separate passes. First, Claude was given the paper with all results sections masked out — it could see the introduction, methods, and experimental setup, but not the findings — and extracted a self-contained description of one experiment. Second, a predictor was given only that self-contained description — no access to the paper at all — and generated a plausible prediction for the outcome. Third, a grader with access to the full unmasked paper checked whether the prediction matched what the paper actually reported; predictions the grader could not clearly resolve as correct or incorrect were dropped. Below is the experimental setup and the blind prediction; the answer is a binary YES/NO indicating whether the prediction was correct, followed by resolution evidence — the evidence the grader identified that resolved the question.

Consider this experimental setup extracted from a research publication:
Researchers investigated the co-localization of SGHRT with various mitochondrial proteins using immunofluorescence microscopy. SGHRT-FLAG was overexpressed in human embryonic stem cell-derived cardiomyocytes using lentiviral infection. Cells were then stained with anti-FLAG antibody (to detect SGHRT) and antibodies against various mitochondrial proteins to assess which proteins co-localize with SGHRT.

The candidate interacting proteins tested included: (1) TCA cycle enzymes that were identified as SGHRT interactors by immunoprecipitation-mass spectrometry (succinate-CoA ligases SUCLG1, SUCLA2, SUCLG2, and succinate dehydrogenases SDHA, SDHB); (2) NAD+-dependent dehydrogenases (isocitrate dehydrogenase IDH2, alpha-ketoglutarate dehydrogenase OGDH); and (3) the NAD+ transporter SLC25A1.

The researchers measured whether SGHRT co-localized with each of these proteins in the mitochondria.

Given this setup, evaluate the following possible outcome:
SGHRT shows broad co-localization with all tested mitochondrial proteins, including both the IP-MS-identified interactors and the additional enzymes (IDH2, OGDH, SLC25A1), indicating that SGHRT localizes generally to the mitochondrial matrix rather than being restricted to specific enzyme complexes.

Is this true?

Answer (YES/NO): NO